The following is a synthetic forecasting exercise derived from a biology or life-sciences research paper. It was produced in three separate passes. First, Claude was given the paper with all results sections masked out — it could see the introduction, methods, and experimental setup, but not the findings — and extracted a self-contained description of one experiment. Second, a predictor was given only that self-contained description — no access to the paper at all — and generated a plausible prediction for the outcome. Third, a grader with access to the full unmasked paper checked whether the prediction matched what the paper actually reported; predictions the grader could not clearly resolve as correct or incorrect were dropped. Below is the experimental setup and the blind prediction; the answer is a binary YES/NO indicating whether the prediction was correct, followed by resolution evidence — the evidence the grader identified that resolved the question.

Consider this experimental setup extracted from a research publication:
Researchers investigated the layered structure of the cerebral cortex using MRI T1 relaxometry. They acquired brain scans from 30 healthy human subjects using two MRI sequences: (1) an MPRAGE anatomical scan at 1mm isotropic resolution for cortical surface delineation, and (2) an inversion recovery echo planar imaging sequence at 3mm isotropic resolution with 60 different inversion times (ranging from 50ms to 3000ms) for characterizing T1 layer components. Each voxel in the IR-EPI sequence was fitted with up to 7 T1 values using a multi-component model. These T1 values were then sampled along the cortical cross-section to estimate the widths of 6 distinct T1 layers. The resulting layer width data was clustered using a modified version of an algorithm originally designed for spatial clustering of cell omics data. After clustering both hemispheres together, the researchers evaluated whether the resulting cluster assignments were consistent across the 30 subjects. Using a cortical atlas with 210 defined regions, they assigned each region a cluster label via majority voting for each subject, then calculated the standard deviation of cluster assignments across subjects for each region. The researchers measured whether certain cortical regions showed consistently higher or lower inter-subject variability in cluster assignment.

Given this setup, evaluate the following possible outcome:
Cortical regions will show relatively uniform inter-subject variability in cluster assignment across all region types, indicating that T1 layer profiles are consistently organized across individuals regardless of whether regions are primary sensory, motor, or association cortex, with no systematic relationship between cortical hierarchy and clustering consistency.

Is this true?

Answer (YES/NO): NO